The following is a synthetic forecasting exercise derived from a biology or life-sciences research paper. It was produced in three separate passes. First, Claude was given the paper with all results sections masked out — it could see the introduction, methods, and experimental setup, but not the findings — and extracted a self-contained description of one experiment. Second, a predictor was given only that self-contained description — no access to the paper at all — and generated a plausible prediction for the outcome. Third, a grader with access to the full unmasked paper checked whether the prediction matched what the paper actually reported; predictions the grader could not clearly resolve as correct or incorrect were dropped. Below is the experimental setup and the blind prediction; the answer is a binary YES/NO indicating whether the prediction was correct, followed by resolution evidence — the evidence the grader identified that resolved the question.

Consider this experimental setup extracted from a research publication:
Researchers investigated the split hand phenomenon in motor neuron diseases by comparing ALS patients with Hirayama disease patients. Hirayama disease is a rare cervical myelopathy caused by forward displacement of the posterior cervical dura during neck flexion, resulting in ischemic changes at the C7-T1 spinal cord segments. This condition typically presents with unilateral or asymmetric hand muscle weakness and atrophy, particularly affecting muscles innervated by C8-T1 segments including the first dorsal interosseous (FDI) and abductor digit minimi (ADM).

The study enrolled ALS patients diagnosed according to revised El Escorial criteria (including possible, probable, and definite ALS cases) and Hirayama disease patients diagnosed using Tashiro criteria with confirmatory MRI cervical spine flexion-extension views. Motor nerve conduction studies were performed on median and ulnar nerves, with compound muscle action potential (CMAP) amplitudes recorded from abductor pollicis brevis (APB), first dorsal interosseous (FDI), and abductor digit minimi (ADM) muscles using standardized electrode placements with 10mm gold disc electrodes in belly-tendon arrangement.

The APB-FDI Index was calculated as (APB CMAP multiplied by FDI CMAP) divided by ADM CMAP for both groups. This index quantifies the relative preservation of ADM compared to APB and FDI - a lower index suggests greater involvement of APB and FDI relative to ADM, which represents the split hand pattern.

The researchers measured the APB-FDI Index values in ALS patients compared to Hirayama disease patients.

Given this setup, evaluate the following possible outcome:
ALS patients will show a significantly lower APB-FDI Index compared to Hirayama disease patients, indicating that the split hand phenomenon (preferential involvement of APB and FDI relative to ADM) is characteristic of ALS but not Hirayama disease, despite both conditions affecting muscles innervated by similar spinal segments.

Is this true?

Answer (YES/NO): YES